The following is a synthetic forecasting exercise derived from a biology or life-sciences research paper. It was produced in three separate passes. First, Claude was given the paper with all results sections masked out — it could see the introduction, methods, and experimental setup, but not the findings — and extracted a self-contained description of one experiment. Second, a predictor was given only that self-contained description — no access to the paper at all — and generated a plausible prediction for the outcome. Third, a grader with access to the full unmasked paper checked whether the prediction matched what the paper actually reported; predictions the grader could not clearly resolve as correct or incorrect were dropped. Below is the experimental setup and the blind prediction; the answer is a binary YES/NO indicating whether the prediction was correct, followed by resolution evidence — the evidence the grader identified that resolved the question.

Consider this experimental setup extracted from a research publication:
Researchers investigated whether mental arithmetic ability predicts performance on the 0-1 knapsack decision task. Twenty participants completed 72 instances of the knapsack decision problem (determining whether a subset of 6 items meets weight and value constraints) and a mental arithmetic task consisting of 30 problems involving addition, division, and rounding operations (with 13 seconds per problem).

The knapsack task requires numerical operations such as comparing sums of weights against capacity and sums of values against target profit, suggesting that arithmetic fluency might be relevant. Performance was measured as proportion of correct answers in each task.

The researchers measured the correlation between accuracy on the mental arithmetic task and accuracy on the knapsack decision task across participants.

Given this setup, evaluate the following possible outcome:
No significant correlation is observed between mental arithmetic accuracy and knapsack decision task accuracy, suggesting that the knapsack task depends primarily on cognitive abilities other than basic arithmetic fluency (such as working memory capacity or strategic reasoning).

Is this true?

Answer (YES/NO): YES